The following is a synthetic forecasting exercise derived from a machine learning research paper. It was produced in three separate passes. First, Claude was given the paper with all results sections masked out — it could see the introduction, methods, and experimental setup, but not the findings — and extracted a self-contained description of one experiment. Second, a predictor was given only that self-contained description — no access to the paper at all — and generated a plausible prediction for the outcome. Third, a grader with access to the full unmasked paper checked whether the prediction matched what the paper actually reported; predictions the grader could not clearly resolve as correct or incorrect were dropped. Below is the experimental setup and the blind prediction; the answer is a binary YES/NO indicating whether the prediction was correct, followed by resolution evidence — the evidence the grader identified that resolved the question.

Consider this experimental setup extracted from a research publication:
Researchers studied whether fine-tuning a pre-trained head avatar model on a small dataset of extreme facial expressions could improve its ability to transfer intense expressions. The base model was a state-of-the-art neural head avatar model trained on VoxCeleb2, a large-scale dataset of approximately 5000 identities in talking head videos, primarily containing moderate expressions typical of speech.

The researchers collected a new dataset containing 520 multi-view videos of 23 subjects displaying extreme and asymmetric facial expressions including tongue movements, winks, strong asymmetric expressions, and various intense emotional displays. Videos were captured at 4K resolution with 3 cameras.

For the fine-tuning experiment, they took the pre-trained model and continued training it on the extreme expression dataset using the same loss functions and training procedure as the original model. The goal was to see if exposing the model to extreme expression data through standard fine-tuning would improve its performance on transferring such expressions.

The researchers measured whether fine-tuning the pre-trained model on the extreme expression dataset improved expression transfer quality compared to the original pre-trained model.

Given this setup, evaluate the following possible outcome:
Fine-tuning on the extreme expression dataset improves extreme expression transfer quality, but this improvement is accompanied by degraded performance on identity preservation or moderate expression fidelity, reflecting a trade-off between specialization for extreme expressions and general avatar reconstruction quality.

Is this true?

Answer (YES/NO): NO